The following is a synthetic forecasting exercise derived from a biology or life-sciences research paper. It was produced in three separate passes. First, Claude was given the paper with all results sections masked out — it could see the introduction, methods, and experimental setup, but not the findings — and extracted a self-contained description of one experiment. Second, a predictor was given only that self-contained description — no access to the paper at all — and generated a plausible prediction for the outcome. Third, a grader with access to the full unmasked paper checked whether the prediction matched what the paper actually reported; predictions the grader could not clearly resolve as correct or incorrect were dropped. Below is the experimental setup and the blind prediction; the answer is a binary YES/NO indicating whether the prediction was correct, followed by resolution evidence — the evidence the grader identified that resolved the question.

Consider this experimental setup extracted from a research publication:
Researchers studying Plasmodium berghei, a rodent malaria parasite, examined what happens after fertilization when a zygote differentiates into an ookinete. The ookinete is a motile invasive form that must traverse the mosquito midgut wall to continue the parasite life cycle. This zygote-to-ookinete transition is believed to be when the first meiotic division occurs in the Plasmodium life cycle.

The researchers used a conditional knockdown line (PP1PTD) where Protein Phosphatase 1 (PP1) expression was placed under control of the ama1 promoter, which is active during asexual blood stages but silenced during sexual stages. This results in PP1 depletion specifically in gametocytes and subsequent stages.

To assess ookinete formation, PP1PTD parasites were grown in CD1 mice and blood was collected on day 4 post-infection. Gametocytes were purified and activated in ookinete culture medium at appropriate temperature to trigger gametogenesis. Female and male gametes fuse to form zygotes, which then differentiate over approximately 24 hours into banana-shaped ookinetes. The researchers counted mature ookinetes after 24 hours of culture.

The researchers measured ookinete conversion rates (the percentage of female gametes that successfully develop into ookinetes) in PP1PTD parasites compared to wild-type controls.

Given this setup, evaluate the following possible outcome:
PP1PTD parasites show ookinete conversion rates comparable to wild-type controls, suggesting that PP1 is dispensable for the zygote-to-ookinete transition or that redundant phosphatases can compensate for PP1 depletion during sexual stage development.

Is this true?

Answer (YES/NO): NO